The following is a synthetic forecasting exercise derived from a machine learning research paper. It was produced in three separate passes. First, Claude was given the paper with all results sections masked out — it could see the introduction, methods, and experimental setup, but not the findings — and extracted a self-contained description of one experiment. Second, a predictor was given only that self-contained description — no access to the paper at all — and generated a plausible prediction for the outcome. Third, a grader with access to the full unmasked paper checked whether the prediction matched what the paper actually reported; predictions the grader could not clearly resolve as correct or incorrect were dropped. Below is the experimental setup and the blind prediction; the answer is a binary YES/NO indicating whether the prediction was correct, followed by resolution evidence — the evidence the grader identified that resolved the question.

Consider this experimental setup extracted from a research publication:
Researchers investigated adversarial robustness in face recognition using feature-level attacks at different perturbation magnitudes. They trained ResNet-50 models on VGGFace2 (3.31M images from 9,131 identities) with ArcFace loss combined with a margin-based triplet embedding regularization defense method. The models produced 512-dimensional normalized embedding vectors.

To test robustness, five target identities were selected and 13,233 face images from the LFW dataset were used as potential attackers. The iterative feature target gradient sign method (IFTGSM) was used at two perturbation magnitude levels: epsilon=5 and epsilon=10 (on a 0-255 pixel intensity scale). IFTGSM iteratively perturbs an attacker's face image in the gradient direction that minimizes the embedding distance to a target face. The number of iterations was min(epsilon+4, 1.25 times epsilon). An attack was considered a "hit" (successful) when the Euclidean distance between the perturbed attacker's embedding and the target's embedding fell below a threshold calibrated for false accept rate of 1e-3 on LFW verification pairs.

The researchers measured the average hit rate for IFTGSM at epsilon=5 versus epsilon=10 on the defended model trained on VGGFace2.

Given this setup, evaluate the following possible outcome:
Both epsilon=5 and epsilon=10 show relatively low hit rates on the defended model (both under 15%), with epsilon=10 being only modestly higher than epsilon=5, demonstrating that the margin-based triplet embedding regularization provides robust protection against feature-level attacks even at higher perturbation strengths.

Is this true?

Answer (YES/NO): NO